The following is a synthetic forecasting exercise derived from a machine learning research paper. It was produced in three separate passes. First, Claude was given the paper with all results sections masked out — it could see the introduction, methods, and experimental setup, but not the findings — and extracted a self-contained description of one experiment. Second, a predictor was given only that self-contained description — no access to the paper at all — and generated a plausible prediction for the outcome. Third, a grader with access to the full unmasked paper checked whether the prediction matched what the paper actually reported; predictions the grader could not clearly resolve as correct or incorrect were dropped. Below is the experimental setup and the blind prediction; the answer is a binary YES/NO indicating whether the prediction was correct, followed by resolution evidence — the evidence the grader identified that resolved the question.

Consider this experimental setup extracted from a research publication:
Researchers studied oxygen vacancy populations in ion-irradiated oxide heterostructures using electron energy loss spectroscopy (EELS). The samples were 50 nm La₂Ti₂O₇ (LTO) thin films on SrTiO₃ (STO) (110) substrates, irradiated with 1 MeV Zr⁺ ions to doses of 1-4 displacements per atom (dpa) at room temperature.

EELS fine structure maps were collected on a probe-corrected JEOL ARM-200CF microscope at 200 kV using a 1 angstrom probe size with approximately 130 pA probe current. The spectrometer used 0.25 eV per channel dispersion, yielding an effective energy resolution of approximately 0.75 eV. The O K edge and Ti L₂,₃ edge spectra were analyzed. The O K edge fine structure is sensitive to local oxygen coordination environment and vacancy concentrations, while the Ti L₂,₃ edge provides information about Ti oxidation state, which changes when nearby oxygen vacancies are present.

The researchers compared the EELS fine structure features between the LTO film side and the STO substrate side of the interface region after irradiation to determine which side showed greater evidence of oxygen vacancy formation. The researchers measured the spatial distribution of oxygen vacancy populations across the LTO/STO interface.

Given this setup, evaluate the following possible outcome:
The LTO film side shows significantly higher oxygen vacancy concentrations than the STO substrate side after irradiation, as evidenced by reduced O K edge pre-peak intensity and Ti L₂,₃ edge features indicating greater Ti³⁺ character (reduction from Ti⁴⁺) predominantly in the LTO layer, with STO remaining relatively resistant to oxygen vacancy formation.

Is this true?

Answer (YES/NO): NO